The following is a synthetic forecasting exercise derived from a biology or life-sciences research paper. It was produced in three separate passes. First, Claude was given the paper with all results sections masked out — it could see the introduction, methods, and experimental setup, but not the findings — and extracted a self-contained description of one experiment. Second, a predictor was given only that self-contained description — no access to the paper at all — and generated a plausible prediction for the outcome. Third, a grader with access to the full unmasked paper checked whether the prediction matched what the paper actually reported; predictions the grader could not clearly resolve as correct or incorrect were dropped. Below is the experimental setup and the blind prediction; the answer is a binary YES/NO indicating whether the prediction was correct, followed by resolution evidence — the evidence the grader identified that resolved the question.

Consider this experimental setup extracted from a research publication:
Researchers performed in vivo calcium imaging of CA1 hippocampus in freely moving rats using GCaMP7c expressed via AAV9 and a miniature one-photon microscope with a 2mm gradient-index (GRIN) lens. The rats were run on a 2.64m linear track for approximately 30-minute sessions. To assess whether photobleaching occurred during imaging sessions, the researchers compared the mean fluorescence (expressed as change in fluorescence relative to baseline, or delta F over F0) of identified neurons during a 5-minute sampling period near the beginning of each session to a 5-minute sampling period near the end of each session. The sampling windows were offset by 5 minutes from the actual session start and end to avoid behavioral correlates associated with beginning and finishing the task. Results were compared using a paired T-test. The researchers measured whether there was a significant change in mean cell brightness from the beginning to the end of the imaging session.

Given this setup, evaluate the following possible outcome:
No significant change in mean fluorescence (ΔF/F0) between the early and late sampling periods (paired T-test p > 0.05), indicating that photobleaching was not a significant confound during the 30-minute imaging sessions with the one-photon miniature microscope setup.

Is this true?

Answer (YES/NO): NO